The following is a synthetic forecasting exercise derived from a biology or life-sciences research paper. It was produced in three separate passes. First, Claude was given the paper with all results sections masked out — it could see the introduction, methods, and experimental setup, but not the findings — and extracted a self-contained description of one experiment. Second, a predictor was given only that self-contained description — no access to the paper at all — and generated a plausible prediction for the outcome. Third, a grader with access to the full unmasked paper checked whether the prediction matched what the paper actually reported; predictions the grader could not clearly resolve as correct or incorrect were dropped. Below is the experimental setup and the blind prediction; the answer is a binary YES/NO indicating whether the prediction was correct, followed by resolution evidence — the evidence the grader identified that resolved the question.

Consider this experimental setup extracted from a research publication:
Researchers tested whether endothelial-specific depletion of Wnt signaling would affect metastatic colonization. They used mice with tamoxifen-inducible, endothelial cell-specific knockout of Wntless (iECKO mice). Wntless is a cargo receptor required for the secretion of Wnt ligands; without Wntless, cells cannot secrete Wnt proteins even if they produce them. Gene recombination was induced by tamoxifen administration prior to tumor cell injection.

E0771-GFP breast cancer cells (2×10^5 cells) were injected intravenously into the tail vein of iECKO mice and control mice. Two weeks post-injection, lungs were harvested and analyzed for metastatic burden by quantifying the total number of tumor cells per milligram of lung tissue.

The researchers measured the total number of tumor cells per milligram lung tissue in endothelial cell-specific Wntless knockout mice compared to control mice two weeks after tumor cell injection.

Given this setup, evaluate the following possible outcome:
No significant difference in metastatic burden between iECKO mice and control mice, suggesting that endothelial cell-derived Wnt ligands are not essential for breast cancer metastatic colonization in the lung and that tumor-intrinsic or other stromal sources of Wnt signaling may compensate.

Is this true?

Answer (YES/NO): NO